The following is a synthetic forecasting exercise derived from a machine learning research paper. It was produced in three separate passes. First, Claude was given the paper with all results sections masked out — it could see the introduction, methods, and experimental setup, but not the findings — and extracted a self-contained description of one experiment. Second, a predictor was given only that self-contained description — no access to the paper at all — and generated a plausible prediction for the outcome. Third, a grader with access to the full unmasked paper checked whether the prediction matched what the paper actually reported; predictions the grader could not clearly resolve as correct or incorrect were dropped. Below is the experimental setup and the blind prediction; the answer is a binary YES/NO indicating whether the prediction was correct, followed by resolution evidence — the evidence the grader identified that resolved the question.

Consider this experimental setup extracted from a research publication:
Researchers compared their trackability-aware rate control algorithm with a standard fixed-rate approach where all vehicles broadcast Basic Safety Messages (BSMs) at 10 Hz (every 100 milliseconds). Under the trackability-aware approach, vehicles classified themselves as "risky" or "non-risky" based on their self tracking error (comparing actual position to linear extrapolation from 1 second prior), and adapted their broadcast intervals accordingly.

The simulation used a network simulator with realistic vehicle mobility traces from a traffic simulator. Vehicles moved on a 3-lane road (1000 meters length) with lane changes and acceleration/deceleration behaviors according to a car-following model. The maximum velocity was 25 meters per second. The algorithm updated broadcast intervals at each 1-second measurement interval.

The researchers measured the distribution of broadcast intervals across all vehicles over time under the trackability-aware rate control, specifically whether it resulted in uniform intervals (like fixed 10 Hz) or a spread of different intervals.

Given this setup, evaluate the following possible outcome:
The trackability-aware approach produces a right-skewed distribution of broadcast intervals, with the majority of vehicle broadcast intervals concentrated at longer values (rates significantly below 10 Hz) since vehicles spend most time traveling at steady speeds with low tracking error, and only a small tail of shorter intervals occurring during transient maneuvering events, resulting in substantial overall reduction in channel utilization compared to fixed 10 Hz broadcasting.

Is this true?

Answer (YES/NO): NO